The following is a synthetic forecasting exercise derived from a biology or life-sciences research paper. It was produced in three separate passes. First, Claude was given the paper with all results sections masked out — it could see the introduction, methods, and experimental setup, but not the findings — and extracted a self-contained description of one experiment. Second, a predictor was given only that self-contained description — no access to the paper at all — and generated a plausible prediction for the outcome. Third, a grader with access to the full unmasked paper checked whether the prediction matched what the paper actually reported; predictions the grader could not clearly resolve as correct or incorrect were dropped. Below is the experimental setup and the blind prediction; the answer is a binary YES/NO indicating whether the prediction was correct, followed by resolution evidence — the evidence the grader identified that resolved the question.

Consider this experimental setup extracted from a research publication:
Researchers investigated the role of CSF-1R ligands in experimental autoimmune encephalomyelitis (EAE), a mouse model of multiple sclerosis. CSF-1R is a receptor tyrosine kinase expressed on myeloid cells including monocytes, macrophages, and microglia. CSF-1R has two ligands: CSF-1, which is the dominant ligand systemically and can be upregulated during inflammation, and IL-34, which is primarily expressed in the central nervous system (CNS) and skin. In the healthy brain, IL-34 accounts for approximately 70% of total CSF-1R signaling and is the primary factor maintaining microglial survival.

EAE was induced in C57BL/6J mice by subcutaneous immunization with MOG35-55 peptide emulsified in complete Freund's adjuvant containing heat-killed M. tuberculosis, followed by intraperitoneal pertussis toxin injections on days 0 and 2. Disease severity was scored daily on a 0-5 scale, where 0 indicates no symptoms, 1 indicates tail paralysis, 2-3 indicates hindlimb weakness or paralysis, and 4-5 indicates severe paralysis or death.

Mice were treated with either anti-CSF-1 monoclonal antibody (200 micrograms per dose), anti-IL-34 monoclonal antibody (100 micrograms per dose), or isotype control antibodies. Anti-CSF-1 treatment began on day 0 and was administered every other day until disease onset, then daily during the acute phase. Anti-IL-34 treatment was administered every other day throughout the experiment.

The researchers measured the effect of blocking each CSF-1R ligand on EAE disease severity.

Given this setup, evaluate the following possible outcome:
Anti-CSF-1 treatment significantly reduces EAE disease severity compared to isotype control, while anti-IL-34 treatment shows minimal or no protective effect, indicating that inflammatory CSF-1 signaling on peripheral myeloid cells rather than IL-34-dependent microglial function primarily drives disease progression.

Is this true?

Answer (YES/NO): YES